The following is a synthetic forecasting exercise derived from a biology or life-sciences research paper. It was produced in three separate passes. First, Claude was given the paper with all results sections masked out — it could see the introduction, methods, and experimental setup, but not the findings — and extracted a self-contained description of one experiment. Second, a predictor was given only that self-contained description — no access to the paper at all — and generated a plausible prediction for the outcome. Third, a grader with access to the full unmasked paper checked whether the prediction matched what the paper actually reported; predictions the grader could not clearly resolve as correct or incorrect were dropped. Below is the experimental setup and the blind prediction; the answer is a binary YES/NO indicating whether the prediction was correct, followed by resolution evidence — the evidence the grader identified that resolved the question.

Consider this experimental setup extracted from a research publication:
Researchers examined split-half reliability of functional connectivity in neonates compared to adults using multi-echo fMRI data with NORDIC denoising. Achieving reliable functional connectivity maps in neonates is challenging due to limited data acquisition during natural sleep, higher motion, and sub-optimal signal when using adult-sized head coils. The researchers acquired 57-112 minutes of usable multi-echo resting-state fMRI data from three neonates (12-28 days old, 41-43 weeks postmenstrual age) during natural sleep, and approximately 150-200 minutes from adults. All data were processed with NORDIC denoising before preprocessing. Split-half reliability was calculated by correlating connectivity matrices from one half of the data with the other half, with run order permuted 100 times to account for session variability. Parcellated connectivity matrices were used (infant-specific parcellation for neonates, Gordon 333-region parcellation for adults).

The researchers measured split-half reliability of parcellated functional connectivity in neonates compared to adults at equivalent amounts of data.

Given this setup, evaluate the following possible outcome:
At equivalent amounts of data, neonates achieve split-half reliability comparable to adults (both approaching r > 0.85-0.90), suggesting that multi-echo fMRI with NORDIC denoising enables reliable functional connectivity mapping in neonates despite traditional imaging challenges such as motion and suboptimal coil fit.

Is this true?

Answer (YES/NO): NO